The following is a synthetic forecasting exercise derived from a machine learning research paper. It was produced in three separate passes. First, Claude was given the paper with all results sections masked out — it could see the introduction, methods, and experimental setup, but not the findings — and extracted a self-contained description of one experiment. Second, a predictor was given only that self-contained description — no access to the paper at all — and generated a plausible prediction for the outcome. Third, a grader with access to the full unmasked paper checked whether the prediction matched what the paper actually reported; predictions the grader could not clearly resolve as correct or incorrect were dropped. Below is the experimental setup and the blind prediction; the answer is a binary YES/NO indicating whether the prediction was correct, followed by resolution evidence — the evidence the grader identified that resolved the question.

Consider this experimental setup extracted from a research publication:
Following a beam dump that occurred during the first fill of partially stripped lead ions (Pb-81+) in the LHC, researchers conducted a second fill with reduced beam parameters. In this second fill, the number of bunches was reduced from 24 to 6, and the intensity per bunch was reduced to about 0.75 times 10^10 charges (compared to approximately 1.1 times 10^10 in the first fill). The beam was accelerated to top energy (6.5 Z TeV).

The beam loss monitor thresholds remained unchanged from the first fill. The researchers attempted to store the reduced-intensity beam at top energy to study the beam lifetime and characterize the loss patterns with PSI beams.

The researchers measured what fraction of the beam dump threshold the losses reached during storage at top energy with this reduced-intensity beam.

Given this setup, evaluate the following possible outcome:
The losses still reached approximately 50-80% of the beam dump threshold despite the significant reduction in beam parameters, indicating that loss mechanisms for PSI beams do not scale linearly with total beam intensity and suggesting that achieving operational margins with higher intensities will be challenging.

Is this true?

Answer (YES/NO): YES